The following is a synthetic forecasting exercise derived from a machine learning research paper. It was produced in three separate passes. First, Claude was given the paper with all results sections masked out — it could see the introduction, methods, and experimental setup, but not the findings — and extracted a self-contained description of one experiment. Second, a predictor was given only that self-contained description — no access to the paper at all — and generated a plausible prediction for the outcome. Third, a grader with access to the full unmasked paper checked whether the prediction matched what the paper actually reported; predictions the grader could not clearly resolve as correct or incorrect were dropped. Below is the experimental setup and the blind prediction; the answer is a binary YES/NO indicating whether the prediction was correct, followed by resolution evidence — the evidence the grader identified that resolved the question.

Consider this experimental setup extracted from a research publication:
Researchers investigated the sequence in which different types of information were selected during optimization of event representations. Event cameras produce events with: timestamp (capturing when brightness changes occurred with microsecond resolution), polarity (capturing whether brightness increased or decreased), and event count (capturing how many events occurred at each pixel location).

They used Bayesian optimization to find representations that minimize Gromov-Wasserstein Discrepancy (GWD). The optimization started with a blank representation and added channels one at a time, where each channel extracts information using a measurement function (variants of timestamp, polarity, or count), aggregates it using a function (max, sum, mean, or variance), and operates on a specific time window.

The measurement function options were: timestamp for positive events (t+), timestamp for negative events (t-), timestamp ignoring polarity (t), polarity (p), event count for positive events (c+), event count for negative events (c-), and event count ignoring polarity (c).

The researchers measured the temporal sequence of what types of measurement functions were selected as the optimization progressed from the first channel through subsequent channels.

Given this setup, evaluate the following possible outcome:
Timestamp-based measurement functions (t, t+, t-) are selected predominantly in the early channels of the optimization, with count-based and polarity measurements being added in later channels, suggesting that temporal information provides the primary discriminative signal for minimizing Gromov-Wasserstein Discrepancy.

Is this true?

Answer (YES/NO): YES